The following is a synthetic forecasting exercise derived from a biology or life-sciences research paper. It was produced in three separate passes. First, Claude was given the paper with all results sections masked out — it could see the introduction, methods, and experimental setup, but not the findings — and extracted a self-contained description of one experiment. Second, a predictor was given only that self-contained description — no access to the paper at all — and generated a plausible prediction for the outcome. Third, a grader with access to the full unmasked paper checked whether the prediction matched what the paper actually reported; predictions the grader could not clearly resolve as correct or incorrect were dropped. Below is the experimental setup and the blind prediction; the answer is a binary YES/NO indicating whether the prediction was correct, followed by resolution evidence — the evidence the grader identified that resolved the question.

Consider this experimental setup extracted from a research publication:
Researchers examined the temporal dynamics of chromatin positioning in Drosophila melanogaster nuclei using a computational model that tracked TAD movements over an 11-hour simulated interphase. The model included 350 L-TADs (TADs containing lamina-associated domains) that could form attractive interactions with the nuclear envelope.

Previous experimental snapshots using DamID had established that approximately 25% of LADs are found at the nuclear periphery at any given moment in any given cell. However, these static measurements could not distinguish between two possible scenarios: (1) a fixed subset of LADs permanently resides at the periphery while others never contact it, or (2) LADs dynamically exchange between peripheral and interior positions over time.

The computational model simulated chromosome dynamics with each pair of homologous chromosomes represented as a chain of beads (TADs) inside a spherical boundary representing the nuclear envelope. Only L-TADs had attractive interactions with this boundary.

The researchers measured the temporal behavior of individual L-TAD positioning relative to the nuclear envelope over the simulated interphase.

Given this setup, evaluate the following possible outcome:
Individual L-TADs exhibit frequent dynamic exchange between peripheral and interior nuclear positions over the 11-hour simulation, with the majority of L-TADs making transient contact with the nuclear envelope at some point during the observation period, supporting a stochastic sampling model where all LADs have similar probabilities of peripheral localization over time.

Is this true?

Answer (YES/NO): NO